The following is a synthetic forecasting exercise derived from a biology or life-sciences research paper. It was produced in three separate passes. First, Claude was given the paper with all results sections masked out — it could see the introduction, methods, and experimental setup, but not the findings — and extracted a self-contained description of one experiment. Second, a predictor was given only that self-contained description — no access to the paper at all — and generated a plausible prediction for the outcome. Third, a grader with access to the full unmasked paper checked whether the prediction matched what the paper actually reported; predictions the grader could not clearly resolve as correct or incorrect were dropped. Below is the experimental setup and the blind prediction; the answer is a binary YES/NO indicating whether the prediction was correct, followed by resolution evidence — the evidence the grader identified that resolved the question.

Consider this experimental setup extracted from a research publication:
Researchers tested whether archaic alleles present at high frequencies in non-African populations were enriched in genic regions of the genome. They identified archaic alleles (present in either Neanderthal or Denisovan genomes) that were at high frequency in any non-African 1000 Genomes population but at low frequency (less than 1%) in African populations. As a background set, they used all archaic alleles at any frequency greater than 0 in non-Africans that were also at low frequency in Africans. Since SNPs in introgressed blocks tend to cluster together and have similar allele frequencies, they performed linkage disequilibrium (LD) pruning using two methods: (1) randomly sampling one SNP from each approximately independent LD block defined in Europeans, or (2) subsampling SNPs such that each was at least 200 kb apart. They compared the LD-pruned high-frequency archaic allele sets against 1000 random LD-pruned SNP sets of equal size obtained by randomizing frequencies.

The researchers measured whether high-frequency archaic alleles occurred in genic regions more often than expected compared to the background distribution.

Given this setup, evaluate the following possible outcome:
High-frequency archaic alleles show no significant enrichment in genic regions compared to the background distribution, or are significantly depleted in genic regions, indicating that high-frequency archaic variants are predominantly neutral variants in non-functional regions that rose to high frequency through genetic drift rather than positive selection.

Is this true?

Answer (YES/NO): YES